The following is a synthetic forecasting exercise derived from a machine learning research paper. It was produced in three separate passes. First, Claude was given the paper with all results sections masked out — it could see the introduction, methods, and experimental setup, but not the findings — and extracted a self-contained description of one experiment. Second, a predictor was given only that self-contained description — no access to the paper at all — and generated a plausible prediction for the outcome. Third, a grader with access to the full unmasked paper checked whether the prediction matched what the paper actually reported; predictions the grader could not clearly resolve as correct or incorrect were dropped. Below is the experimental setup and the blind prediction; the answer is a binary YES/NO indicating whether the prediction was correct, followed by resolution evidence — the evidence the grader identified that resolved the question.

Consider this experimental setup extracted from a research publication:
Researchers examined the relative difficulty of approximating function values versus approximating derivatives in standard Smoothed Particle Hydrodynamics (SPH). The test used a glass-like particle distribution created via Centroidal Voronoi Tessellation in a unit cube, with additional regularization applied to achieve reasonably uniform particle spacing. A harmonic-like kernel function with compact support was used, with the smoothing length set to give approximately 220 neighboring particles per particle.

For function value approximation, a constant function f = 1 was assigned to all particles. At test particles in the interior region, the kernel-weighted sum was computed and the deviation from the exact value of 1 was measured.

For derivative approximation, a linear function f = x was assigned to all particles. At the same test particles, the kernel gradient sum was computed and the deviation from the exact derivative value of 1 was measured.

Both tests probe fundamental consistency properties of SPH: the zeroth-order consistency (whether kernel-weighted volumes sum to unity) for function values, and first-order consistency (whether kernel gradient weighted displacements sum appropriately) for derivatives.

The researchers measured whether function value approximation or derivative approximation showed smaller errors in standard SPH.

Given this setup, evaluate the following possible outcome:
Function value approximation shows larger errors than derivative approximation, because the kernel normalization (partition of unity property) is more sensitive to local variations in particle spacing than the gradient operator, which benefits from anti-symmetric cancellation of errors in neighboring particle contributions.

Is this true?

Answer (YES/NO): NO